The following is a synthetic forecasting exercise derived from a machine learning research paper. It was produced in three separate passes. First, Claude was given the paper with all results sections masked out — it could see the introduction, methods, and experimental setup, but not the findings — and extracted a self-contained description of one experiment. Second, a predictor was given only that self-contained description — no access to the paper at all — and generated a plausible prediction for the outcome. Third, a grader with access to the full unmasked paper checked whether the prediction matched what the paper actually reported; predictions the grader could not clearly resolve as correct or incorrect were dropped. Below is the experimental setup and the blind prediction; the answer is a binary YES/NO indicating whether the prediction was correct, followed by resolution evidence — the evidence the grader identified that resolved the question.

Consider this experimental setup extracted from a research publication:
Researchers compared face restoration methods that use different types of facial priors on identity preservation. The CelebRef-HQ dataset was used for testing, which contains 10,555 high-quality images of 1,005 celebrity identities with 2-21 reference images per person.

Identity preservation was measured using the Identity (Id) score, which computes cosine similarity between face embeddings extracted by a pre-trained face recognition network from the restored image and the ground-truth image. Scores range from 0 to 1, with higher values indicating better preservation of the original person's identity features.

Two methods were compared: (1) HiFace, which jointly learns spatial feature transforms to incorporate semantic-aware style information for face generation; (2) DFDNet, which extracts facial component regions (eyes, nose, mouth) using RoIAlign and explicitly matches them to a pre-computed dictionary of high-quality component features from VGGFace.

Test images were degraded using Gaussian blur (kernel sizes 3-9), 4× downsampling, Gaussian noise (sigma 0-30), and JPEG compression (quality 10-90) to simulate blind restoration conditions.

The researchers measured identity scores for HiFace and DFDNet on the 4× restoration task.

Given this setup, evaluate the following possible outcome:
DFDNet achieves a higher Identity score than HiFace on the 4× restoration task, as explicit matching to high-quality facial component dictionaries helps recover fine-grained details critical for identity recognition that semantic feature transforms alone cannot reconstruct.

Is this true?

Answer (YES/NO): NO